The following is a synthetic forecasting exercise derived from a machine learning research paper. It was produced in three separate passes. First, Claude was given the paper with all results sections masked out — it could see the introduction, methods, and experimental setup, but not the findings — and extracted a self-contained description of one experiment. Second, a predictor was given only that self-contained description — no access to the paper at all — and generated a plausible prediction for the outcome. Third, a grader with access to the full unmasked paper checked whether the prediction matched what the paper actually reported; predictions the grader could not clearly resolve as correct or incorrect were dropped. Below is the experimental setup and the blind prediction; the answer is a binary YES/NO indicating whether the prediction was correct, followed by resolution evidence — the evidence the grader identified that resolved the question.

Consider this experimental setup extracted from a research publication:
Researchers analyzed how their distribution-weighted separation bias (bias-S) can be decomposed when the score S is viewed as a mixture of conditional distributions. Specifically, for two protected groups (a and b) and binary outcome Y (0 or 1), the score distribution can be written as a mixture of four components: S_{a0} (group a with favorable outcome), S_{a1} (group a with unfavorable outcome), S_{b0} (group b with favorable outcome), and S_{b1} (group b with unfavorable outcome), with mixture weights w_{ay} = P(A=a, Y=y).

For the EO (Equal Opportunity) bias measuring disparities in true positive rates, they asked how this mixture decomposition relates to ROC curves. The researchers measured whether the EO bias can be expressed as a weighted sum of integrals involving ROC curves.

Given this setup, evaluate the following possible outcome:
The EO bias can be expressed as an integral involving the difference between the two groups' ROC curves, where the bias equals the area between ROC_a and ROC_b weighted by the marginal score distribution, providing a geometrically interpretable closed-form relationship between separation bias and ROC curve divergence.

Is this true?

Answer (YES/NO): NO